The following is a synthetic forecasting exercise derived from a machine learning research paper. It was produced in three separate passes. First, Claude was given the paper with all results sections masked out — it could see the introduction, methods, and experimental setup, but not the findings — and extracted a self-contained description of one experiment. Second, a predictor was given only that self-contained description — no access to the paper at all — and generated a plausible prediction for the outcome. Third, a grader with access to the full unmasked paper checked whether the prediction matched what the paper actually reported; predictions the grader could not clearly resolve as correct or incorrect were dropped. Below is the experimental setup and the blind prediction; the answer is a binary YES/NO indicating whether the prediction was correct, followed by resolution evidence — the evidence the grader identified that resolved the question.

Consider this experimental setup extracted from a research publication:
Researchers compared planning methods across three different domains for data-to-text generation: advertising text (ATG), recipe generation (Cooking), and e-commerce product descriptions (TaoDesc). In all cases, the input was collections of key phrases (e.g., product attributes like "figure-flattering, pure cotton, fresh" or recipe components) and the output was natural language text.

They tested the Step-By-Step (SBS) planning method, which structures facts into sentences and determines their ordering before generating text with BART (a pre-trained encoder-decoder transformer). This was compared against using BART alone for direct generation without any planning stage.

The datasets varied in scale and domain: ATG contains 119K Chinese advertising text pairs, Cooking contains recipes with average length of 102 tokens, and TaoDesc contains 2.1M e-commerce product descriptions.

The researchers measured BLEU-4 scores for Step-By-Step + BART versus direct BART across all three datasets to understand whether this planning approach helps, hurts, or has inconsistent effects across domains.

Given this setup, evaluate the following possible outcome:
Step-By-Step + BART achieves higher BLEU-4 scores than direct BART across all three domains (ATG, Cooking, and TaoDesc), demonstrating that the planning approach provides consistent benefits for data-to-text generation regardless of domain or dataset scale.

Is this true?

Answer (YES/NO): NO